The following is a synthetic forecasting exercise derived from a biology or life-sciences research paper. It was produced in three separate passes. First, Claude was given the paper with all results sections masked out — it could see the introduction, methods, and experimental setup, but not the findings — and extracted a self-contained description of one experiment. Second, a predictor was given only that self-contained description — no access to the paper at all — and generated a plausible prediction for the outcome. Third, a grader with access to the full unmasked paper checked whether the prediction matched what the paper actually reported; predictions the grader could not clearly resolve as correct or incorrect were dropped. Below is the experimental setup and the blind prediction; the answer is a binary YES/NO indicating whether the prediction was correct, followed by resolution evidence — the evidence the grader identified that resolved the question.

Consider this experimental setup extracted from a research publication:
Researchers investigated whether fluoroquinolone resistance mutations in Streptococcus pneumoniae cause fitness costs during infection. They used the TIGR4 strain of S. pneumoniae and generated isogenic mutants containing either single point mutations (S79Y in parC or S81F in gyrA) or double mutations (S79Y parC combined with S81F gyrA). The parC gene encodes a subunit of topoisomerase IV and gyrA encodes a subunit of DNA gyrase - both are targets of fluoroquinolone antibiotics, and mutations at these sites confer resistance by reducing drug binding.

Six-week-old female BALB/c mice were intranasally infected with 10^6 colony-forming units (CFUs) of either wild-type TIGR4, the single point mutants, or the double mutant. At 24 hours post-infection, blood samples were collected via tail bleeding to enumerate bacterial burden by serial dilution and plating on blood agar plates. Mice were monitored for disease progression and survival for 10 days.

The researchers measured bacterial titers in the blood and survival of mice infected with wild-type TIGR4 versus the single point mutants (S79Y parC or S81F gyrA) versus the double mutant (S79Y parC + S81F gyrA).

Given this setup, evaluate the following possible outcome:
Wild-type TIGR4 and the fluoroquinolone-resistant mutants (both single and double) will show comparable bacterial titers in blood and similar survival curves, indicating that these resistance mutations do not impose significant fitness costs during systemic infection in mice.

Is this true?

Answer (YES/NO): NO